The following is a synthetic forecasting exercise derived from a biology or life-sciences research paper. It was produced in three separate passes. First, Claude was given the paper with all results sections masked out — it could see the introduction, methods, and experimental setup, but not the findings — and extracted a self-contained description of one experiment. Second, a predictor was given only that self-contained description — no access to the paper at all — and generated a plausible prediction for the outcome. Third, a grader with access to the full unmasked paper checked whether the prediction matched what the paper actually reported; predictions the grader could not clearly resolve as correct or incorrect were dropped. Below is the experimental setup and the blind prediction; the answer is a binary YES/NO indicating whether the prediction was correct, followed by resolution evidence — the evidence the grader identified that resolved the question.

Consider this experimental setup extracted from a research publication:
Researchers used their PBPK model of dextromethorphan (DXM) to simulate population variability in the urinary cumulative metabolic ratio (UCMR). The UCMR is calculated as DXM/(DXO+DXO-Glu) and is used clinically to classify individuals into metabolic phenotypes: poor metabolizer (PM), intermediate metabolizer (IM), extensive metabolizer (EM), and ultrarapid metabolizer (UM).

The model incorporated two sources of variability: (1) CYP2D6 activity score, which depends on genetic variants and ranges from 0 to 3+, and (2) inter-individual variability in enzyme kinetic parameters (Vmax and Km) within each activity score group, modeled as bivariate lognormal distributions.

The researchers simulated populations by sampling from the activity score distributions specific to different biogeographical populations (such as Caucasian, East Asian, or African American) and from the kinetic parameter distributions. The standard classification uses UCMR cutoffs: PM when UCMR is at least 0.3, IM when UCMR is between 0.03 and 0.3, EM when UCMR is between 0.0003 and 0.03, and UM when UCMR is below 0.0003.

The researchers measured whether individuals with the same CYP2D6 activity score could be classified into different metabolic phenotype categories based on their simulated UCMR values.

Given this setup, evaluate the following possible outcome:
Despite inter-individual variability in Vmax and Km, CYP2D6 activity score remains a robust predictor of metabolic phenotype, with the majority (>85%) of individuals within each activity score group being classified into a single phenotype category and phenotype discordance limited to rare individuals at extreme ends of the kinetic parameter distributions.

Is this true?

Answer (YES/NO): NO